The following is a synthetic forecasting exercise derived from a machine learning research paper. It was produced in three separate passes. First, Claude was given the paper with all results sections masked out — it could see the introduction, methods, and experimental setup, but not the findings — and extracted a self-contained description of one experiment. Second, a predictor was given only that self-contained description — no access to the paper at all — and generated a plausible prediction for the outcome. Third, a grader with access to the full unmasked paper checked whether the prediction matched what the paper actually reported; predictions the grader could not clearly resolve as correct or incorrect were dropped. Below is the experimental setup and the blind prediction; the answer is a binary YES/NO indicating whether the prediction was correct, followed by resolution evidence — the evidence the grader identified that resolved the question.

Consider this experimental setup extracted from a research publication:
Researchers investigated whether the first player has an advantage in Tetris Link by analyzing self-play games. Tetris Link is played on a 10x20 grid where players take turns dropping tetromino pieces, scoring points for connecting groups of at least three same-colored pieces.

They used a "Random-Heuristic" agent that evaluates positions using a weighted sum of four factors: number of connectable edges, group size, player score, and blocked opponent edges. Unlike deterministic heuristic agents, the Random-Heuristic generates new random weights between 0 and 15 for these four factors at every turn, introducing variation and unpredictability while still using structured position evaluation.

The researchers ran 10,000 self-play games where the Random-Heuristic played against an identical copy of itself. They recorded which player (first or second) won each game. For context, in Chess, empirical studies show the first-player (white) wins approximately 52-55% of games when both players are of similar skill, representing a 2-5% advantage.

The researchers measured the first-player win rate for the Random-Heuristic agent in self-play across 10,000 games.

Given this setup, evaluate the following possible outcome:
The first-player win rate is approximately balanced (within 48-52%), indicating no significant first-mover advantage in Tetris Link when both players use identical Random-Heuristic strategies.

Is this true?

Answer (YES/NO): NO